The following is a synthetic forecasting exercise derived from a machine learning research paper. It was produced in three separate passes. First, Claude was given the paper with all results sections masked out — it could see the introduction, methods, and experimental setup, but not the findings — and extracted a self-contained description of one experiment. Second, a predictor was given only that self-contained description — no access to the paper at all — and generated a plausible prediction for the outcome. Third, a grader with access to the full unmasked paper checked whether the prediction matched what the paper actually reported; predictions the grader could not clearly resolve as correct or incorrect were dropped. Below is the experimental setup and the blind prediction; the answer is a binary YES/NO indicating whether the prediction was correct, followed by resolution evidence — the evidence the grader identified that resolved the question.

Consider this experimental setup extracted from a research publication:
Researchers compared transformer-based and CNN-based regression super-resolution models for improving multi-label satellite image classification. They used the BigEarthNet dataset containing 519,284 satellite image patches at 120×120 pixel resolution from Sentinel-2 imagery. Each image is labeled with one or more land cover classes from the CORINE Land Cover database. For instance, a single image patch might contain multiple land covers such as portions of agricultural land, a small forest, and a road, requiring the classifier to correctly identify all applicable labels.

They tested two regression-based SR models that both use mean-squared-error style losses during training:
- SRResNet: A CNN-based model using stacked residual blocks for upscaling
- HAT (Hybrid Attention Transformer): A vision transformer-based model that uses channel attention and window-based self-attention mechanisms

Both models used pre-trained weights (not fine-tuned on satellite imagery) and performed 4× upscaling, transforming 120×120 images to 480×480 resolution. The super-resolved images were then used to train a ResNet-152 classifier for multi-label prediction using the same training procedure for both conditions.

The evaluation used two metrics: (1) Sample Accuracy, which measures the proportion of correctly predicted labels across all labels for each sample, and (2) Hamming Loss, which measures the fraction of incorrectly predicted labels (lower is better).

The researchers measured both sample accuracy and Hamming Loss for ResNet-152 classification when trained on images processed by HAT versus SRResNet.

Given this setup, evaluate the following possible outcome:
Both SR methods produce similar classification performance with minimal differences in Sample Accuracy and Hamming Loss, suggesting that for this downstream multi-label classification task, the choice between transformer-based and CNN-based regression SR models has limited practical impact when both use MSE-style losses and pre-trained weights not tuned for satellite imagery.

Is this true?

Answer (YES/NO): NO